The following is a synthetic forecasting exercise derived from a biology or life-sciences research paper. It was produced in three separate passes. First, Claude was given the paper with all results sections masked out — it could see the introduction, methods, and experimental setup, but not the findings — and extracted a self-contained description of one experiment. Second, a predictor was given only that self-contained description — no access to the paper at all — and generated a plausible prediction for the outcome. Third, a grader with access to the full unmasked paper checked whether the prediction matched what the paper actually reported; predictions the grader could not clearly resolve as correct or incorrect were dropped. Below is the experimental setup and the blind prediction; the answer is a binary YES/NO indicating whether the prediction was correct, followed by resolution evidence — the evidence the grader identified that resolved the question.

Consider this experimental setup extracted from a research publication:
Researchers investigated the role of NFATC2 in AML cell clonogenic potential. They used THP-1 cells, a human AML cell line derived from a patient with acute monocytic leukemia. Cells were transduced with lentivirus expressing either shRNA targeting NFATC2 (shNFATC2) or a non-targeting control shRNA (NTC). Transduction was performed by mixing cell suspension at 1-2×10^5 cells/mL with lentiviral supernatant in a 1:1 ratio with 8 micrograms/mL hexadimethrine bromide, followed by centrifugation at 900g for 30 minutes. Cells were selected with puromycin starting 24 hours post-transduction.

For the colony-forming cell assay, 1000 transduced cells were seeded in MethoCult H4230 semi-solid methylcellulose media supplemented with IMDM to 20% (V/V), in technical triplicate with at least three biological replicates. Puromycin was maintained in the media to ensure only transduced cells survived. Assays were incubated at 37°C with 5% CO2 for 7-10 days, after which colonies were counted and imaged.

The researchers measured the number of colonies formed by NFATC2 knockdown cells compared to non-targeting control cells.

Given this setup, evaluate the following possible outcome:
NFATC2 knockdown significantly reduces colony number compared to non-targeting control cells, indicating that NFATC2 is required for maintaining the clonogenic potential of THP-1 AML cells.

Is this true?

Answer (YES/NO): YES